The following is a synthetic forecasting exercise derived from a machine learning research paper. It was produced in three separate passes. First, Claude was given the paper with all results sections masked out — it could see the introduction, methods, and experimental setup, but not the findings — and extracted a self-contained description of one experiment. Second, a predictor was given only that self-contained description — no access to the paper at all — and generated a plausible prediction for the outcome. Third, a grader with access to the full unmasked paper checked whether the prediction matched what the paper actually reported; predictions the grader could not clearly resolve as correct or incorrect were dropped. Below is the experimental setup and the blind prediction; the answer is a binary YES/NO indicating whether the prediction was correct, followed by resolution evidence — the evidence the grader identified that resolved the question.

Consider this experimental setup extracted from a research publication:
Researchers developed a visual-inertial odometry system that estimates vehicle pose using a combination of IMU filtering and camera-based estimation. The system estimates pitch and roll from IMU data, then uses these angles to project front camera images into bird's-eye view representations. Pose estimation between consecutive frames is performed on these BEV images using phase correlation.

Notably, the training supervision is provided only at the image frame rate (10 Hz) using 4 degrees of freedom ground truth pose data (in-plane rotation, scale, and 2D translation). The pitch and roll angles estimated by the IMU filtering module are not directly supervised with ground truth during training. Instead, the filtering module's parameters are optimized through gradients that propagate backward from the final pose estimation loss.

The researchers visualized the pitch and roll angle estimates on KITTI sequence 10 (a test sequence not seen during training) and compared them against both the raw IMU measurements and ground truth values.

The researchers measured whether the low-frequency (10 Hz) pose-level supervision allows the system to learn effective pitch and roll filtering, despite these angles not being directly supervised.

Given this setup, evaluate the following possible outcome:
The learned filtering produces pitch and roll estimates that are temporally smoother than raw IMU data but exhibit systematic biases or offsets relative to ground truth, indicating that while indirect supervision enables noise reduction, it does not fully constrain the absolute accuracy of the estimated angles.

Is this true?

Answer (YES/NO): NO